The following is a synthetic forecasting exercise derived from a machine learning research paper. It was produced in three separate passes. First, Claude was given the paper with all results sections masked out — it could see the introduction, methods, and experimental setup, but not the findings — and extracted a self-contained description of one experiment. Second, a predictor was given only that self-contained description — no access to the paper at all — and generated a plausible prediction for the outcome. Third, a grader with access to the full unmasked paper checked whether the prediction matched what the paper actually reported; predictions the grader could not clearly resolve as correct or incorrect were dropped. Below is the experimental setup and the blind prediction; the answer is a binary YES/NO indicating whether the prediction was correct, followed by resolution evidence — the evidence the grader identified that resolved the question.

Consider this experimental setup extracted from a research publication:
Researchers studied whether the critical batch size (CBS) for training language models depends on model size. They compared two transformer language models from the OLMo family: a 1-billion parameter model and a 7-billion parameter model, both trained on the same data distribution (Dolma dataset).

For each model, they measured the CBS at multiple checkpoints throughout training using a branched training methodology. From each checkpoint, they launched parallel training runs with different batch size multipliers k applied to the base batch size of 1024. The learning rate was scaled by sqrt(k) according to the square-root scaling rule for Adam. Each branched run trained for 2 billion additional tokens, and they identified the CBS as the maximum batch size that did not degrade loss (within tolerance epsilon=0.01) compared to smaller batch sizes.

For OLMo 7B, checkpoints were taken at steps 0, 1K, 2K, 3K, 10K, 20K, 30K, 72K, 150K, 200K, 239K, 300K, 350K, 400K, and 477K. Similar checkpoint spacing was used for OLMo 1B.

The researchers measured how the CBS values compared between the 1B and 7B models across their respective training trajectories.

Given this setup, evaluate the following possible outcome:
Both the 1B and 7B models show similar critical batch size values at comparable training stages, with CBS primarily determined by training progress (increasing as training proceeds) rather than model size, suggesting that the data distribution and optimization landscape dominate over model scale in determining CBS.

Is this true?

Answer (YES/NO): YES